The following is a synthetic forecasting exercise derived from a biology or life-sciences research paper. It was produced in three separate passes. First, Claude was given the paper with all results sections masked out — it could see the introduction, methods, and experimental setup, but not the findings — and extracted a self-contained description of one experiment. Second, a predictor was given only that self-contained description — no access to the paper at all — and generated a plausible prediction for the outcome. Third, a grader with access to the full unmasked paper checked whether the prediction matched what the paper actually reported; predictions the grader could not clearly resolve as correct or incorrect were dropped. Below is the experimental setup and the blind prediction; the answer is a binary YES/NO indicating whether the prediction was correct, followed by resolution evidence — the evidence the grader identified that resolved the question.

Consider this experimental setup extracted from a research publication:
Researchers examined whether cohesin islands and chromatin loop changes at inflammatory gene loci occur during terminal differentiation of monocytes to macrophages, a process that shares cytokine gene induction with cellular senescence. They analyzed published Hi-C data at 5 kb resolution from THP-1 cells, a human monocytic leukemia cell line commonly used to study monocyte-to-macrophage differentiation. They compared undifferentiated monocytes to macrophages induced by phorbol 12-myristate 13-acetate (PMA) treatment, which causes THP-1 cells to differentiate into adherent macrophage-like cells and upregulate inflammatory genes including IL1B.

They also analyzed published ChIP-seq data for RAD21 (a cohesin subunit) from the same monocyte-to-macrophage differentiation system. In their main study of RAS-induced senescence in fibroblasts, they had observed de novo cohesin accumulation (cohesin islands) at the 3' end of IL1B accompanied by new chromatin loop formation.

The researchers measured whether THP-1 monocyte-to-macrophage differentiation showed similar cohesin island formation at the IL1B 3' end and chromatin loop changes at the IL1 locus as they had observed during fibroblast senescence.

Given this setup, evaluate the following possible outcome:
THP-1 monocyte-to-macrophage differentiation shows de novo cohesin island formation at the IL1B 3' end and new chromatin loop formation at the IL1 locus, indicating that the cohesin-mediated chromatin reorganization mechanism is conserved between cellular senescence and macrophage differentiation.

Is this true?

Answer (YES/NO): YES